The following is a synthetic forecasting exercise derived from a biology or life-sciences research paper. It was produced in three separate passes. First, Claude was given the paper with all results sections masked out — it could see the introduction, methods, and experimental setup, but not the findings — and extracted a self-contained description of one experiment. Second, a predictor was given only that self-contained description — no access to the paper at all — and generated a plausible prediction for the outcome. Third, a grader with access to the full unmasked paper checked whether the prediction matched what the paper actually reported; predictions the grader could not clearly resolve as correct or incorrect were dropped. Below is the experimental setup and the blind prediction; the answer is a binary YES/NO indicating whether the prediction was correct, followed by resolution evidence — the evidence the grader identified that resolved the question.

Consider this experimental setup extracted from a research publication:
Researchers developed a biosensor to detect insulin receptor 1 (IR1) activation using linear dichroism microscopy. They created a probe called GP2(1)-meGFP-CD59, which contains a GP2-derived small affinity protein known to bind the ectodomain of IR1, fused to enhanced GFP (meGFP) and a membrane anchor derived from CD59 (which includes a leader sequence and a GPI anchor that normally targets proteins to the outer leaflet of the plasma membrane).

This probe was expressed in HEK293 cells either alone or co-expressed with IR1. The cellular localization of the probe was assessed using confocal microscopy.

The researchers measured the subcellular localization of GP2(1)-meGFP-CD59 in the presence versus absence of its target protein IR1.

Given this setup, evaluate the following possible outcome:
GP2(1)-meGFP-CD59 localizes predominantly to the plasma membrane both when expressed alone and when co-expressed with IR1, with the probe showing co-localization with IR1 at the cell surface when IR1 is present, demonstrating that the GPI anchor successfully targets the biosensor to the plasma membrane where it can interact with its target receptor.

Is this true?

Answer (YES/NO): NO